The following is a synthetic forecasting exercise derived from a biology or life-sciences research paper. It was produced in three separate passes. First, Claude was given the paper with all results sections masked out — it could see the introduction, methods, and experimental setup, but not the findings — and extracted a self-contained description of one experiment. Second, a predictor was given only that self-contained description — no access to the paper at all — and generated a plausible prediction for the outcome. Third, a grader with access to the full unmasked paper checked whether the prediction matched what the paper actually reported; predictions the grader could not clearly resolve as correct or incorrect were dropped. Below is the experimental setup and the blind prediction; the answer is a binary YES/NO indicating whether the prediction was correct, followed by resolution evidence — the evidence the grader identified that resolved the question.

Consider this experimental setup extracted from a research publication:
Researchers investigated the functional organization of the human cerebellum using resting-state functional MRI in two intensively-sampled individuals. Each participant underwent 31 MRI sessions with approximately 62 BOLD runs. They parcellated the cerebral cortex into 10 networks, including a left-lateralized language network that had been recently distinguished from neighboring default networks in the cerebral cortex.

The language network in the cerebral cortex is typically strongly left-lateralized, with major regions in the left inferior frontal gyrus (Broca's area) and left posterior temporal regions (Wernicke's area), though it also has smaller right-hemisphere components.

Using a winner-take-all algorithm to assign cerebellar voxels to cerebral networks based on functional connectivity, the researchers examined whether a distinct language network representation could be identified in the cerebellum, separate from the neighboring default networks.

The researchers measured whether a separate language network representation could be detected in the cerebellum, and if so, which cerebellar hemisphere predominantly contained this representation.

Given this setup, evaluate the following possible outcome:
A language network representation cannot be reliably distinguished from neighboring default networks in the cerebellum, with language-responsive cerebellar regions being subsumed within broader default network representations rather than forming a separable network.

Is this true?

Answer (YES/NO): NO